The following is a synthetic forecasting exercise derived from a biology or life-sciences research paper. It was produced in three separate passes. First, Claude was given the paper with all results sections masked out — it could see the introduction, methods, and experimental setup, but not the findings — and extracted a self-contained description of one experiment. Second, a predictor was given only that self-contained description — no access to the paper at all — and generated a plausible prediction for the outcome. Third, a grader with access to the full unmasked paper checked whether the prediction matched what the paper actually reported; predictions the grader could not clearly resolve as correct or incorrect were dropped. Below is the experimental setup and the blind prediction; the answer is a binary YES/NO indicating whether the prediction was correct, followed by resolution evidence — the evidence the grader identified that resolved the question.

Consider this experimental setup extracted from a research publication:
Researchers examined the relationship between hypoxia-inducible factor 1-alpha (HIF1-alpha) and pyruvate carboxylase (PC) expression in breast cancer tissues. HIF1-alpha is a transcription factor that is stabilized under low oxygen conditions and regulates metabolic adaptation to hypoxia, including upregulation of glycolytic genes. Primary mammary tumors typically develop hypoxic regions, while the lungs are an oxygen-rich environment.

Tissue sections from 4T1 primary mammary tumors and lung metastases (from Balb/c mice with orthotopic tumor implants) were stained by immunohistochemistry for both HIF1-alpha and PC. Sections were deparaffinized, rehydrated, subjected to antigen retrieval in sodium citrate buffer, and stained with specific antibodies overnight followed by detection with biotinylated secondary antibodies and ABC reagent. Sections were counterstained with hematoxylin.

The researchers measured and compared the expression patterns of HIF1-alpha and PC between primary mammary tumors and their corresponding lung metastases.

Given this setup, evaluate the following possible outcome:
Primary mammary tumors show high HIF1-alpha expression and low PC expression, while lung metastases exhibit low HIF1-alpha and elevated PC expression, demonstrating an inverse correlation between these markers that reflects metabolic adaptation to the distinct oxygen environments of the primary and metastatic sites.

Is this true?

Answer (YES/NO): YES